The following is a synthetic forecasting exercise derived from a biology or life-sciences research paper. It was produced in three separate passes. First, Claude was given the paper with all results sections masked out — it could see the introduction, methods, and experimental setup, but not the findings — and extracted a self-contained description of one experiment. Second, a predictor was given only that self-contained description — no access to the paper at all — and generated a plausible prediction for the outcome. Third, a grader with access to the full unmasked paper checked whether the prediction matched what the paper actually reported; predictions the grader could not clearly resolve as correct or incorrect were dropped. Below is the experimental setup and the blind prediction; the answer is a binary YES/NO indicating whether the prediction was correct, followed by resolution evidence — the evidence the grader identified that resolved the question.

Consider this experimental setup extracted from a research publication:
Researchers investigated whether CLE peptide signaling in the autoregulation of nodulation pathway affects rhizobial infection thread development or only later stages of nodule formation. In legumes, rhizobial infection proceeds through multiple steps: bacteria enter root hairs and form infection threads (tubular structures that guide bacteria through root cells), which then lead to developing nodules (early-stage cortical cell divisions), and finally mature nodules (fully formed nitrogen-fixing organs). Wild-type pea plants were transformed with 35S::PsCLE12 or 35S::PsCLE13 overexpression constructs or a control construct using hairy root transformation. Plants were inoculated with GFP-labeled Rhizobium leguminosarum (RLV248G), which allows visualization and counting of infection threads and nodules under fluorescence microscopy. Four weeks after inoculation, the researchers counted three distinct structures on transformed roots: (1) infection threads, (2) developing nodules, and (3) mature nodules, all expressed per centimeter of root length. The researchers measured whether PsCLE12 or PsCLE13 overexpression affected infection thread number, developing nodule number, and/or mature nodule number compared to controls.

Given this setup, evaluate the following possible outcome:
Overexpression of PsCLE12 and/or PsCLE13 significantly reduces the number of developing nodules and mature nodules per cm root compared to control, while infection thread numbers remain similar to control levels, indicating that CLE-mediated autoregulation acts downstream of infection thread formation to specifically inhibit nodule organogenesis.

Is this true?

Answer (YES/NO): YES